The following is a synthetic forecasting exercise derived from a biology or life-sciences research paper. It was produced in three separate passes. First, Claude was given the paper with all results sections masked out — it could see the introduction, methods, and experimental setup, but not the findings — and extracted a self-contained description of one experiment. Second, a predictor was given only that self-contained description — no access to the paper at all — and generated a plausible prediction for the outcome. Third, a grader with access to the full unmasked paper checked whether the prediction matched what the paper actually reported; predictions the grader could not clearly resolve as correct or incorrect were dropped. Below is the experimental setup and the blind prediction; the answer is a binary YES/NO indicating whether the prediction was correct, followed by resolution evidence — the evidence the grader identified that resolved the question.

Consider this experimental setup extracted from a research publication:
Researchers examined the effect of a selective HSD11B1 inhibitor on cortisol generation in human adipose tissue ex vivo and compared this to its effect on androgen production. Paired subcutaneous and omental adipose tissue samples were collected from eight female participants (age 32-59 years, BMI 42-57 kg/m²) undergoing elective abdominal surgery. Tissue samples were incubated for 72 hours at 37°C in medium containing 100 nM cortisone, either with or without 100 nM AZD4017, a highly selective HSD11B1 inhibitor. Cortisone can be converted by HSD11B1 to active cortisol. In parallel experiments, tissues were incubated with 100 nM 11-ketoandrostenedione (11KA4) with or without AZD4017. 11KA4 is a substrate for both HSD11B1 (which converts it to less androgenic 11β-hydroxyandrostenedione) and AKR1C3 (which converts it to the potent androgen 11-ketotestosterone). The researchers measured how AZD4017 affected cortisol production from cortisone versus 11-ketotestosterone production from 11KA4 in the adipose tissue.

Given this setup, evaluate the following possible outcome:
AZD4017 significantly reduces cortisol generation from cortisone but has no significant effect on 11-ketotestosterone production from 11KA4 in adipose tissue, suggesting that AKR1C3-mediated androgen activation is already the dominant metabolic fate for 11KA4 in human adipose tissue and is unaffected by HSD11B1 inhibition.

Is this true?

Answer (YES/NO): NO